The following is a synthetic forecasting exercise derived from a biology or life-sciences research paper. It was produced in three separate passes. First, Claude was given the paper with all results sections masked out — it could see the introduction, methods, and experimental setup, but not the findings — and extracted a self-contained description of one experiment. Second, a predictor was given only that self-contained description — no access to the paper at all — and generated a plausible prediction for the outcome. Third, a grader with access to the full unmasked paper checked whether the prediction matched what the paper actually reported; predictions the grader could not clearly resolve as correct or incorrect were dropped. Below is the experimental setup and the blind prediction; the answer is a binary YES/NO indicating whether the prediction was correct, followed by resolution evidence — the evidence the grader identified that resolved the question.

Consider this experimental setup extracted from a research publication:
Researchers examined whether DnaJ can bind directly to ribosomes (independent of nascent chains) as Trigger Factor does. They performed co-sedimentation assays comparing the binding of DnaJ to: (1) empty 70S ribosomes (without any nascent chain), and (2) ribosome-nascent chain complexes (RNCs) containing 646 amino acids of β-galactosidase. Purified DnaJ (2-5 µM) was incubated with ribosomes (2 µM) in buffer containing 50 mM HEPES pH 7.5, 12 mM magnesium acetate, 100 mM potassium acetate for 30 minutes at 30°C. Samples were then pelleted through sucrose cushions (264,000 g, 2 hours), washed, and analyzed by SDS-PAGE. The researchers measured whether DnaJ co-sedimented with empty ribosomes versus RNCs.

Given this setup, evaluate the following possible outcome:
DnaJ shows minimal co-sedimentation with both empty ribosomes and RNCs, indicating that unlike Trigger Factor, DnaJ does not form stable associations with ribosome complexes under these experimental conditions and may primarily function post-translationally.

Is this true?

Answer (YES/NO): NO